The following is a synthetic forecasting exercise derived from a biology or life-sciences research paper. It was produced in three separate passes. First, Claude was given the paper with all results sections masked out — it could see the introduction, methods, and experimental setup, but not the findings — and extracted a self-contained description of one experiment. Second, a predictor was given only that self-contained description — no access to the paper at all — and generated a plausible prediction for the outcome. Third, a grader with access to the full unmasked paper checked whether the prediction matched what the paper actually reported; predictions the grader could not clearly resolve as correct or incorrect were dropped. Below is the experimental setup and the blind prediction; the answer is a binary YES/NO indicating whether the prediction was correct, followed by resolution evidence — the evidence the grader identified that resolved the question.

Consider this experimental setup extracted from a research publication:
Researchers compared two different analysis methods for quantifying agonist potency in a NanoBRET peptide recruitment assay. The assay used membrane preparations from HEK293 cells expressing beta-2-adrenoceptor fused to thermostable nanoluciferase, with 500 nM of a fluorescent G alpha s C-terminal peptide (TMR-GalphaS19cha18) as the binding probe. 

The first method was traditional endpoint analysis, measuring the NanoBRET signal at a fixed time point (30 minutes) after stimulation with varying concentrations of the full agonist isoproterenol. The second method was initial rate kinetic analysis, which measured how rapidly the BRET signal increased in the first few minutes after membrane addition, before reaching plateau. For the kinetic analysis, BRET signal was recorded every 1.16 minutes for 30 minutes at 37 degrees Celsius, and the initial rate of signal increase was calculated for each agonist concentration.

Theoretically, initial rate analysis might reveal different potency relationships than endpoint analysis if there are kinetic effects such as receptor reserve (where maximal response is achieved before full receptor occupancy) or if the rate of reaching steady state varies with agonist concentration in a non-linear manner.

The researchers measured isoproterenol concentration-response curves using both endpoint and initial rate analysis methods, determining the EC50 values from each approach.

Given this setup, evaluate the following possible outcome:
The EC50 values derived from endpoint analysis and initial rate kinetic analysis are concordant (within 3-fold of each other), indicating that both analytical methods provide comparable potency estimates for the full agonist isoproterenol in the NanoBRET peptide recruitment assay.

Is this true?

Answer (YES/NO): YES